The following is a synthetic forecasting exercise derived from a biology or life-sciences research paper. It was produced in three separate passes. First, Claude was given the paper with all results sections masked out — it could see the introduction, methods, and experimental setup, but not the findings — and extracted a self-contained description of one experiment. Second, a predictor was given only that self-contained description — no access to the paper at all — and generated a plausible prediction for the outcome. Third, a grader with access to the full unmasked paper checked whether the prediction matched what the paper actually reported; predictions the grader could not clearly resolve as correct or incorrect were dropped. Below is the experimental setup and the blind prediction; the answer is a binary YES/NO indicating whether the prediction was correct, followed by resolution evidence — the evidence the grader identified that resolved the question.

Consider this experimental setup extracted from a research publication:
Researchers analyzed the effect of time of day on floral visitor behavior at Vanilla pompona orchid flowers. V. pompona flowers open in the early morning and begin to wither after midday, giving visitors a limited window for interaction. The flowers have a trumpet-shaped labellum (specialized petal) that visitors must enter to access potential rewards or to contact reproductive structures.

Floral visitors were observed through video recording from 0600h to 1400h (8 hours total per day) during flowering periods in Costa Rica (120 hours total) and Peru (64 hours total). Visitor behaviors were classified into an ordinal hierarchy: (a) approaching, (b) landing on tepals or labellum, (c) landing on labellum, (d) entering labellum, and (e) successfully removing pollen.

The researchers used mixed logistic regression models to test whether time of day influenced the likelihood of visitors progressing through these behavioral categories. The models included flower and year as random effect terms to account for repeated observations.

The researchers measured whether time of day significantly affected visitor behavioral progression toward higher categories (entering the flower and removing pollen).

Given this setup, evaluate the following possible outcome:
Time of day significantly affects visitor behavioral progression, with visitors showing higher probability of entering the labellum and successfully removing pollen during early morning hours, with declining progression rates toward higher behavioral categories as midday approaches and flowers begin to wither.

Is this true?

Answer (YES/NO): NO